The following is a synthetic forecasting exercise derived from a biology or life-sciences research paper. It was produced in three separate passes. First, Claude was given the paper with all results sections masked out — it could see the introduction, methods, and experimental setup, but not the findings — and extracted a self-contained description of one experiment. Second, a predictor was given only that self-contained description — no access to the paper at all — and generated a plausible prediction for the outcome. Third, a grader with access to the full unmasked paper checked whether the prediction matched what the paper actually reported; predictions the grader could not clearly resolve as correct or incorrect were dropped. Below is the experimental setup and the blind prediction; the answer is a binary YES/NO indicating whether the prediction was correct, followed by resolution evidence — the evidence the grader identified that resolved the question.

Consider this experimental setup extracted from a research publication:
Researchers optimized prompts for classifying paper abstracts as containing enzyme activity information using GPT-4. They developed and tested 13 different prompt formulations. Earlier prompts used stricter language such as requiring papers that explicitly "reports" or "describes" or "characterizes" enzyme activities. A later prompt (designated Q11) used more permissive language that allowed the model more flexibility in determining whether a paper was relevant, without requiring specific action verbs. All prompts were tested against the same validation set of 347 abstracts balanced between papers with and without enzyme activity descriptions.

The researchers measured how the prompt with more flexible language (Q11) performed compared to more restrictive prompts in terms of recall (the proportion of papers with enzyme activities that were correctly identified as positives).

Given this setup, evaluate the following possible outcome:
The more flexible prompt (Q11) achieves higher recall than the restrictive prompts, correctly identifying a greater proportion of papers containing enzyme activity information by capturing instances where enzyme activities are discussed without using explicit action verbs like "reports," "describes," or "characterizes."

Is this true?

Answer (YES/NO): YES